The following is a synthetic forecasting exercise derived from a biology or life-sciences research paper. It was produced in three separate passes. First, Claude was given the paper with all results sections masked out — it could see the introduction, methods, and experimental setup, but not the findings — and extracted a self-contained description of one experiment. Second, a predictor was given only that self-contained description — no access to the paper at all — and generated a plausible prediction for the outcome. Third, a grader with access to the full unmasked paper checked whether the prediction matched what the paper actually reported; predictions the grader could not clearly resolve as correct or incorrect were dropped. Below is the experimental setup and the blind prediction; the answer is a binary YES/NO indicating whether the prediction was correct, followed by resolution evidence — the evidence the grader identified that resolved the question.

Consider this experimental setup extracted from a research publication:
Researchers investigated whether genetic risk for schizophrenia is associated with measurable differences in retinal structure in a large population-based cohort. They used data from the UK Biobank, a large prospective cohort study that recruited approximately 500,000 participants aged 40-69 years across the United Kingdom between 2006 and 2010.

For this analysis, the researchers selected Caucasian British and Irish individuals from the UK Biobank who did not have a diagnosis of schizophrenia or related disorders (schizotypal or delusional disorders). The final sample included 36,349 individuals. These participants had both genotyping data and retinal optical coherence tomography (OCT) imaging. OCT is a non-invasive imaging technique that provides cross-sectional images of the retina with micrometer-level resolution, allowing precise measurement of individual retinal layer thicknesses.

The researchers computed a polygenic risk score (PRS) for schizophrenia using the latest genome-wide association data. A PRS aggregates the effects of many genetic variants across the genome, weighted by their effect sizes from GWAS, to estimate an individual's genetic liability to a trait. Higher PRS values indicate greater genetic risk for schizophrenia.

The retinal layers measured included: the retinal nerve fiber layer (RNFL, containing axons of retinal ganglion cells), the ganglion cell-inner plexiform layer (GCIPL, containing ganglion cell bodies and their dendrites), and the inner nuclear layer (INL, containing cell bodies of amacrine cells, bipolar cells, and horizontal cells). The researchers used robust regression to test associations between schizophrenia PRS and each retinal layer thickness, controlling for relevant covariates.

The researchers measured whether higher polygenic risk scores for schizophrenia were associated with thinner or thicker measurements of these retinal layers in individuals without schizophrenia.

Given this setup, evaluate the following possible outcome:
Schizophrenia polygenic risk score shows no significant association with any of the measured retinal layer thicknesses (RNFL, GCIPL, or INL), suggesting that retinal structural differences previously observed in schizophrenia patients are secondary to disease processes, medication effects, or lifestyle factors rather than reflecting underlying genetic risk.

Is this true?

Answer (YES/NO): NO